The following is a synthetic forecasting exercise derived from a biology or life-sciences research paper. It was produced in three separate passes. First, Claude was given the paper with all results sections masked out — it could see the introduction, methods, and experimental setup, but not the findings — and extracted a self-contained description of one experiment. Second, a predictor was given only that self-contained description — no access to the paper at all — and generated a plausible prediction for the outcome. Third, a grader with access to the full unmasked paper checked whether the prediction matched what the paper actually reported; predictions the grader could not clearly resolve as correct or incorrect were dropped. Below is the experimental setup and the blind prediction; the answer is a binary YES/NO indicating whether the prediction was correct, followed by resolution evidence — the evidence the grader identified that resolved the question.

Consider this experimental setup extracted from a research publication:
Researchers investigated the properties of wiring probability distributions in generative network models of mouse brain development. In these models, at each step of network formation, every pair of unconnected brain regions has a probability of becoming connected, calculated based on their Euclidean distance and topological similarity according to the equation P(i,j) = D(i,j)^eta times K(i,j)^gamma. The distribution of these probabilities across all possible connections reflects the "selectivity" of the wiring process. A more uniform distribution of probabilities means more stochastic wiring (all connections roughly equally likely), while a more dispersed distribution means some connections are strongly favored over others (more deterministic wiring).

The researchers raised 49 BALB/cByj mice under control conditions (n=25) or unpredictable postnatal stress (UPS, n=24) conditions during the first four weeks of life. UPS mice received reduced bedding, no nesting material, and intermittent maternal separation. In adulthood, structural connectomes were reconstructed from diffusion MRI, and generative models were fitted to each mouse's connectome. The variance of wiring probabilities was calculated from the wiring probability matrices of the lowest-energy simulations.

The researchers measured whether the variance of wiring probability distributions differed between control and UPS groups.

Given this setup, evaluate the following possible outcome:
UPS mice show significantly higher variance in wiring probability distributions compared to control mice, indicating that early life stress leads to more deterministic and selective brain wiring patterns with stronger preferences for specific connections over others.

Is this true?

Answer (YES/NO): NO